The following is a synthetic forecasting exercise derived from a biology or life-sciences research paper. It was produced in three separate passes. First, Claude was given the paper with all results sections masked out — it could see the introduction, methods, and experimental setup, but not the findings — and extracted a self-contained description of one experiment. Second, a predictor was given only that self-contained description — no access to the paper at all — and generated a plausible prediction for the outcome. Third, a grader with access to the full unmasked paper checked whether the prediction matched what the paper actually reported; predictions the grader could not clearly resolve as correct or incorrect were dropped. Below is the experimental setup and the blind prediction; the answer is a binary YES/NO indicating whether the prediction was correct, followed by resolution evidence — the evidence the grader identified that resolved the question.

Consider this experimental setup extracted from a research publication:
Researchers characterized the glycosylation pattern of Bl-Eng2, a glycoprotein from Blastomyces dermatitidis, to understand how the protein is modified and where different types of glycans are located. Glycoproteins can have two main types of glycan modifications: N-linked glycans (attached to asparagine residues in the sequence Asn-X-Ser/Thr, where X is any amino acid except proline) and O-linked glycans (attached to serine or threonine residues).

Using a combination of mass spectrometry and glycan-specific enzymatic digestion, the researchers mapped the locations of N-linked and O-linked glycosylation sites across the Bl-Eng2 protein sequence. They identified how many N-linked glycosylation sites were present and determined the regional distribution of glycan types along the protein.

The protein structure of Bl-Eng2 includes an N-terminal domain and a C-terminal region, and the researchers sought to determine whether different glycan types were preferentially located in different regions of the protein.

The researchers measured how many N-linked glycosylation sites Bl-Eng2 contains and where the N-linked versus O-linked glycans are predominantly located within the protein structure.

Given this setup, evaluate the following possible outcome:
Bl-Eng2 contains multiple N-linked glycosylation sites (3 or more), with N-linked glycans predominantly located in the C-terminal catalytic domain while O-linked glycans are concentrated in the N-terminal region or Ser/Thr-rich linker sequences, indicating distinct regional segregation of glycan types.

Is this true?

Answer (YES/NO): NO